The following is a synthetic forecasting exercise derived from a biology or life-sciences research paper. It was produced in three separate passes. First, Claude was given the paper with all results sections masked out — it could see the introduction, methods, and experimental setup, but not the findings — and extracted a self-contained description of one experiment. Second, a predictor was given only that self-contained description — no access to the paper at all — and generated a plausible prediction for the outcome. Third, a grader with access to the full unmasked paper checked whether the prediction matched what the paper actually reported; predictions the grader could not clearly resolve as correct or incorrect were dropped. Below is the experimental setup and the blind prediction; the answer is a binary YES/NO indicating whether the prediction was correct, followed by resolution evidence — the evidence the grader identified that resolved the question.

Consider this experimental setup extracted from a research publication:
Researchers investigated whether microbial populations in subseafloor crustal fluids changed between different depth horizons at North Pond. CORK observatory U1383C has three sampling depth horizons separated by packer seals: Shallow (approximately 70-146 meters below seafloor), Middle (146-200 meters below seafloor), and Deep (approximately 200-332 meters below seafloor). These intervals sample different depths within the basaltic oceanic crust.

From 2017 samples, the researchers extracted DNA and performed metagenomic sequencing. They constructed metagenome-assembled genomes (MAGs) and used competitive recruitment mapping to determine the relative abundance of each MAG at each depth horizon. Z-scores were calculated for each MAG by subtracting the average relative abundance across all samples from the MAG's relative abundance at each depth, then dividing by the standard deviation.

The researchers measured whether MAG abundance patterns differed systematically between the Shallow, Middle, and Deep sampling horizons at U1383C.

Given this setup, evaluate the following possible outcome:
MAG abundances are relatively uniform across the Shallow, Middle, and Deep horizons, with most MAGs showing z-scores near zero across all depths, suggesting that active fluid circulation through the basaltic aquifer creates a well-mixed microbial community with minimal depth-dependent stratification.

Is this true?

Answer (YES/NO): NO